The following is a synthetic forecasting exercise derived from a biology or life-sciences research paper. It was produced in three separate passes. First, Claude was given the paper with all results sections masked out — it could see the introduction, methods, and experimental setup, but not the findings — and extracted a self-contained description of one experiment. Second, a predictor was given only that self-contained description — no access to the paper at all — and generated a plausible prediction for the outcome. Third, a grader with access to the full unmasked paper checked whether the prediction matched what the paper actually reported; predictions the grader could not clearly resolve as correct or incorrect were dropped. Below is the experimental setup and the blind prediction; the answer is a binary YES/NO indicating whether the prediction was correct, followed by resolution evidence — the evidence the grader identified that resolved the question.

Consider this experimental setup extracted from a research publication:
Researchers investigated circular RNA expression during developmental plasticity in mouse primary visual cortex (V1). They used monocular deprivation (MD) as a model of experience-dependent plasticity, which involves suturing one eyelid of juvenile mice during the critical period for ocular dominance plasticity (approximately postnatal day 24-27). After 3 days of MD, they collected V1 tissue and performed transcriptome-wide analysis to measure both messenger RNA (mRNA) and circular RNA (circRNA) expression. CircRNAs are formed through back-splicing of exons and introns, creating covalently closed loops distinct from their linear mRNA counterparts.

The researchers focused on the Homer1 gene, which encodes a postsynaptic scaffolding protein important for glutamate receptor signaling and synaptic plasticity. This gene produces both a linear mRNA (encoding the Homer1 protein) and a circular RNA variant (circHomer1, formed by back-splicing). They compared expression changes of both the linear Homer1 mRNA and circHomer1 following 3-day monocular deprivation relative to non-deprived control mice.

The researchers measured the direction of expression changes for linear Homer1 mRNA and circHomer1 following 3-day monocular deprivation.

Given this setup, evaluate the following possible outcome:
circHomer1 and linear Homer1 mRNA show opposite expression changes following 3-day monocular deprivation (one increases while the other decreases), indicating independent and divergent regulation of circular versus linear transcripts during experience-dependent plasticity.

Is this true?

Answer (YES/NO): YES